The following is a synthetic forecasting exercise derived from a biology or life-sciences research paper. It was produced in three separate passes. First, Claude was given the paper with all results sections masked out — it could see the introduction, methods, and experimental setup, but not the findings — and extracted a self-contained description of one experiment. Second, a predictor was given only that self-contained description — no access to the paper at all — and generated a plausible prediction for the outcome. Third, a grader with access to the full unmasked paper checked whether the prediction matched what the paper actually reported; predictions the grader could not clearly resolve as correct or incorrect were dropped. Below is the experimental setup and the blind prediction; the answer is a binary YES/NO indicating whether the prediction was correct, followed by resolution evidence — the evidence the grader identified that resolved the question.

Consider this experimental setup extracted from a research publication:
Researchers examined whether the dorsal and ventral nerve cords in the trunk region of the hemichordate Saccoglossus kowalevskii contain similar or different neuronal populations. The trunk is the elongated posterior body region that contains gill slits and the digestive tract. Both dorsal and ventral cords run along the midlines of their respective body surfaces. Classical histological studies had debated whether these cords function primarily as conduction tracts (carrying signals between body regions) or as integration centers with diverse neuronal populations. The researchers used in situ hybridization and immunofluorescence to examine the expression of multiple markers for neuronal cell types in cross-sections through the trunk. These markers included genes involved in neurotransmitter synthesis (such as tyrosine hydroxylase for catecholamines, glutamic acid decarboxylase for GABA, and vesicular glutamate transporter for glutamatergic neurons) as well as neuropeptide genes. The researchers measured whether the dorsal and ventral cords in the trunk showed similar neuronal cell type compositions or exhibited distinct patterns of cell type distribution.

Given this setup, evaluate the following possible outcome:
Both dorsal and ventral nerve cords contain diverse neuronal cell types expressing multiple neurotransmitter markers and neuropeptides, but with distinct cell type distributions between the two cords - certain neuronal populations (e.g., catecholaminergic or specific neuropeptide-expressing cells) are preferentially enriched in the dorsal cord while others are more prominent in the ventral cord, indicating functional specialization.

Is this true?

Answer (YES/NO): NO